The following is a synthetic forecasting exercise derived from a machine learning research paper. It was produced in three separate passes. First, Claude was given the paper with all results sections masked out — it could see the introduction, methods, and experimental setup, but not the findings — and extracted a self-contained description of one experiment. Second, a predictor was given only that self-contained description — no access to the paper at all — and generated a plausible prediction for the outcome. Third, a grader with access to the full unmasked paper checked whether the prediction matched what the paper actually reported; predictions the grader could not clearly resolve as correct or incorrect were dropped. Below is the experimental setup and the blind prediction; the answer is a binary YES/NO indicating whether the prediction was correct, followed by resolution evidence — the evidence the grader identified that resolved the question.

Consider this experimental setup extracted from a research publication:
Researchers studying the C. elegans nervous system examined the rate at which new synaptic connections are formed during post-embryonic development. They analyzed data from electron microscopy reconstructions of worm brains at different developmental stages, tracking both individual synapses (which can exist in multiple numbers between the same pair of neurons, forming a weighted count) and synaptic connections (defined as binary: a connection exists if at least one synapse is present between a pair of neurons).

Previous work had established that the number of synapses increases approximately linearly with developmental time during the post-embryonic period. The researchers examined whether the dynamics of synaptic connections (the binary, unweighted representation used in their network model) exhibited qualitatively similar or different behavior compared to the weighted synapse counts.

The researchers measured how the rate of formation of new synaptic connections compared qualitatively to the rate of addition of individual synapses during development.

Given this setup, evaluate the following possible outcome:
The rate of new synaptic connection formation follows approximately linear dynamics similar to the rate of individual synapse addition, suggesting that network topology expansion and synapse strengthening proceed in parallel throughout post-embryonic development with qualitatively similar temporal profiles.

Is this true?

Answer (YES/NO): YES